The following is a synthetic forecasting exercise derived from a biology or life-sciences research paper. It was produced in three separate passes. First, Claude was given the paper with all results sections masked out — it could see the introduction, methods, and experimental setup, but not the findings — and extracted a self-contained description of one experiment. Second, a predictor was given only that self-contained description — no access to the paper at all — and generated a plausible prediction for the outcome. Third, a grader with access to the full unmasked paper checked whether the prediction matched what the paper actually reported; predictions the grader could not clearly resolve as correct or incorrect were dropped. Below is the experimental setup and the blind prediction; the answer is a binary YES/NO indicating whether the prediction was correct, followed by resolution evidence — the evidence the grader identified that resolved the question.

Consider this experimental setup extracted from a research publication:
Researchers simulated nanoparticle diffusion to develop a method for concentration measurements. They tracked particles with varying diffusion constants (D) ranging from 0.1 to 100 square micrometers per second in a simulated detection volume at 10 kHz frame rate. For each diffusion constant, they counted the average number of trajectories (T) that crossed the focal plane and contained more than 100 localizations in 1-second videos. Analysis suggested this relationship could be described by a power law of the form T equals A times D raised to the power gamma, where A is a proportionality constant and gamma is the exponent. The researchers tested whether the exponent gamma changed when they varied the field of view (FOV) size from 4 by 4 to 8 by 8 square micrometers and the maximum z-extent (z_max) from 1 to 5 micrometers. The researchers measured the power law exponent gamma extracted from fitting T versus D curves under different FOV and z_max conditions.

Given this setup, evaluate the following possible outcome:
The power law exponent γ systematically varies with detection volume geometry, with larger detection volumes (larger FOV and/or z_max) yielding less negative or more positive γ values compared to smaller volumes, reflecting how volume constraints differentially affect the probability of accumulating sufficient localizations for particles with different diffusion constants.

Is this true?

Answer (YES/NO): NO